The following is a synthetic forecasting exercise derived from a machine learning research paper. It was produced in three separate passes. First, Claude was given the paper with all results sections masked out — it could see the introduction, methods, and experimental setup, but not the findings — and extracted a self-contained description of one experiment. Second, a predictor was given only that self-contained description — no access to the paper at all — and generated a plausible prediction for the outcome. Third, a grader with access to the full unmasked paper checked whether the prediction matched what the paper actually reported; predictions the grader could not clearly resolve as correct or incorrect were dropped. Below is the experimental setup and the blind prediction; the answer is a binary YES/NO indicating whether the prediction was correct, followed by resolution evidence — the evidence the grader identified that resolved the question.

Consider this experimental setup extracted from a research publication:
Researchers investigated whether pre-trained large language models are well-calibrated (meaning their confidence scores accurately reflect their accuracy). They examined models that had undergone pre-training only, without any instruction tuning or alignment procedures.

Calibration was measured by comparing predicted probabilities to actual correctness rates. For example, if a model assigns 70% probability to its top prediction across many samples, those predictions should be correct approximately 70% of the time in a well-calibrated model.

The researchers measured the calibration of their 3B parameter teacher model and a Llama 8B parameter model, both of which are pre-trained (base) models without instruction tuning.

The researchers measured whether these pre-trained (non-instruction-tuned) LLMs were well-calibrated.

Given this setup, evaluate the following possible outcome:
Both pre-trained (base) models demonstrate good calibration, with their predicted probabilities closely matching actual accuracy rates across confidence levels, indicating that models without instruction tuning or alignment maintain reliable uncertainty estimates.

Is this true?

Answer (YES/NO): YES